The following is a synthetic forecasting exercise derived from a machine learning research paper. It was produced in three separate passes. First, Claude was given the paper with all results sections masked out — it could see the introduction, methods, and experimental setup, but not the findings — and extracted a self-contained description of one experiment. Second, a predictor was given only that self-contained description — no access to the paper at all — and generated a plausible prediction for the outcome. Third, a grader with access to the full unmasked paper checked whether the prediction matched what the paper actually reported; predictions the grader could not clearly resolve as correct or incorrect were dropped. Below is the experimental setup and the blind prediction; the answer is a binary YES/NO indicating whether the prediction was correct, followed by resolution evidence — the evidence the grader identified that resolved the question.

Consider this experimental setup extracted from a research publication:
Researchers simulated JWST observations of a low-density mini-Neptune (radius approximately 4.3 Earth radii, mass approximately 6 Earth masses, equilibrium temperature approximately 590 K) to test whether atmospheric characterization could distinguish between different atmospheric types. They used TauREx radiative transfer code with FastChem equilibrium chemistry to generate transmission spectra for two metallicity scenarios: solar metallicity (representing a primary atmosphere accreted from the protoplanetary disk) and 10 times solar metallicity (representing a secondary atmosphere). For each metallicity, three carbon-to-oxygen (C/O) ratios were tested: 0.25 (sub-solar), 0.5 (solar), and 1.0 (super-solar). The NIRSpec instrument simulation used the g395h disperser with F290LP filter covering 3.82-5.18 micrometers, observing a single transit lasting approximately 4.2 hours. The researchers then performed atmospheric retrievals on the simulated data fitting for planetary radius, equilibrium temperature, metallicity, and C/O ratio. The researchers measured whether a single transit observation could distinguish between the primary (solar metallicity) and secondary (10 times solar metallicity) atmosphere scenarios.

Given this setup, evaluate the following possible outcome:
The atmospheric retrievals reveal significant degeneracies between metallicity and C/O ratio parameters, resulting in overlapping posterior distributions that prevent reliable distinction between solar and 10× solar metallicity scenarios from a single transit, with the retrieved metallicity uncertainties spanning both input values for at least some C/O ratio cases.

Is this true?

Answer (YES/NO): NO